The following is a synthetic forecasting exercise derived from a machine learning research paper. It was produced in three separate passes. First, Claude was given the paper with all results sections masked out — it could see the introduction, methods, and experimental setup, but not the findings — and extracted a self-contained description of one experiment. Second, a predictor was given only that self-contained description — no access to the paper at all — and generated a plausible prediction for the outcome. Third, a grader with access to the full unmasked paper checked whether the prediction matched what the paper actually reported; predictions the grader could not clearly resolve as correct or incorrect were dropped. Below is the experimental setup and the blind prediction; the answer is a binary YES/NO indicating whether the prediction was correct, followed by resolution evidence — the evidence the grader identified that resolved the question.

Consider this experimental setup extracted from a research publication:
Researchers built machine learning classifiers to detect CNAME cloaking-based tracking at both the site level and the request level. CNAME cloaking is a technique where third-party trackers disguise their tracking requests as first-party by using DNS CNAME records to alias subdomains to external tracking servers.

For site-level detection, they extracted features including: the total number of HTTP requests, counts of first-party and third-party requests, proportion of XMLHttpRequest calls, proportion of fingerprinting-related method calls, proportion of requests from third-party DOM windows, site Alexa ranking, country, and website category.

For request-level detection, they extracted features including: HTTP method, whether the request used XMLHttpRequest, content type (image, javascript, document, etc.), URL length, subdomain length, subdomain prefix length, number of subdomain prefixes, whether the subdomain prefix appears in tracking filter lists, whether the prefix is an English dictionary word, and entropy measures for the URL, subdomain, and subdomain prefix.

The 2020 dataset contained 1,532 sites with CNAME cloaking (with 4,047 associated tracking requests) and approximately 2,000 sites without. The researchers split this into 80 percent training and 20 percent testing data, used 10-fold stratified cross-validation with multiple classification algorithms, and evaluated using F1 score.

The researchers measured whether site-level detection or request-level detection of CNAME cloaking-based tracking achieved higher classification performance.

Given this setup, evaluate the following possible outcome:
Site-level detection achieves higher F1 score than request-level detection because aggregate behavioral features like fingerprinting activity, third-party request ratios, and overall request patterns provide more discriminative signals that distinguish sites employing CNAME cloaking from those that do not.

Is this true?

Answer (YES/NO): NO